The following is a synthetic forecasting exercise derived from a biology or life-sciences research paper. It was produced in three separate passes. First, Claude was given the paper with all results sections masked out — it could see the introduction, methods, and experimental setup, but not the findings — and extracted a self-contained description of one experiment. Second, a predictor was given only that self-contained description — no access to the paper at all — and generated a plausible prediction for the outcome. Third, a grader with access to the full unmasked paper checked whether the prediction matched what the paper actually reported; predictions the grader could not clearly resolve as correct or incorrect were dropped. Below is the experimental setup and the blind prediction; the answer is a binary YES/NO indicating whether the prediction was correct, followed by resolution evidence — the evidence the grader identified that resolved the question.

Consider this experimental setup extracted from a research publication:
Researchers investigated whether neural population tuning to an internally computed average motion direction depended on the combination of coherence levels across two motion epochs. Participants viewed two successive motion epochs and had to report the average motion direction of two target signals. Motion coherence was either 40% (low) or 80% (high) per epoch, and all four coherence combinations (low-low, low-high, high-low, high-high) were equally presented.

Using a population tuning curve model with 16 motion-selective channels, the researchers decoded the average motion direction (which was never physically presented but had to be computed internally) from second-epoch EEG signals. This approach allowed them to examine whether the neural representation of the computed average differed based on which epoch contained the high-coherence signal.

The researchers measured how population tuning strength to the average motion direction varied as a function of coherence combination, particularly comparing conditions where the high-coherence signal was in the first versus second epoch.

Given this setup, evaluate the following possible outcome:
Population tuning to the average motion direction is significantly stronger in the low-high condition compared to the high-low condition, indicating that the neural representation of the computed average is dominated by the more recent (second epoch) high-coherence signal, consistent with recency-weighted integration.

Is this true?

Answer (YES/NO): NO